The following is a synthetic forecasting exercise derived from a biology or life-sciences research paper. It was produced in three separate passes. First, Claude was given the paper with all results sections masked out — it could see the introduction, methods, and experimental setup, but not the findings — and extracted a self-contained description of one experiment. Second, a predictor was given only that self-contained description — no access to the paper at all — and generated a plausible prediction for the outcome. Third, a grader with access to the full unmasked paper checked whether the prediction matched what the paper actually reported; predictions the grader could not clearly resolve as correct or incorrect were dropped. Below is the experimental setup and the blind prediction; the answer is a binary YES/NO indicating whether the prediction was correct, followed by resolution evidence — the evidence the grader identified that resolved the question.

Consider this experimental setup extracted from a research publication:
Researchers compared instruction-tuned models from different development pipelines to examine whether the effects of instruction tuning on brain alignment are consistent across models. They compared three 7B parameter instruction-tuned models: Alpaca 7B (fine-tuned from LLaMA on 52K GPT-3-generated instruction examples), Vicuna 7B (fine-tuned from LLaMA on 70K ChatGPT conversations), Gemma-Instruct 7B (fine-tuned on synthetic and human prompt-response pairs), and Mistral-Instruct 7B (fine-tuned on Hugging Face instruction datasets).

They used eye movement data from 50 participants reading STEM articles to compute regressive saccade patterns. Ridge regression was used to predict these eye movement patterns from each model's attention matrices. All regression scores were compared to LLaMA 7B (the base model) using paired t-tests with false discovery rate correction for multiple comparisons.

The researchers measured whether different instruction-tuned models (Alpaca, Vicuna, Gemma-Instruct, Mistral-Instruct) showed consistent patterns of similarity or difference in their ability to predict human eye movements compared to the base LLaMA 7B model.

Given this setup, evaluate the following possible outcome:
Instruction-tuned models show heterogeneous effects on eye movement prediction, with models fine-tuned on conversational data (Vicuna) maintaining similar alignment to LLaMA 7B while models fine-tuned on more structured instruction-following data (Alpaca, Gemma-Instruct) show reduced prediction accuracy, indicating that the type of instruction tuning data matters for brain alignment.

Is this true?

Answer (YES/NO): NO